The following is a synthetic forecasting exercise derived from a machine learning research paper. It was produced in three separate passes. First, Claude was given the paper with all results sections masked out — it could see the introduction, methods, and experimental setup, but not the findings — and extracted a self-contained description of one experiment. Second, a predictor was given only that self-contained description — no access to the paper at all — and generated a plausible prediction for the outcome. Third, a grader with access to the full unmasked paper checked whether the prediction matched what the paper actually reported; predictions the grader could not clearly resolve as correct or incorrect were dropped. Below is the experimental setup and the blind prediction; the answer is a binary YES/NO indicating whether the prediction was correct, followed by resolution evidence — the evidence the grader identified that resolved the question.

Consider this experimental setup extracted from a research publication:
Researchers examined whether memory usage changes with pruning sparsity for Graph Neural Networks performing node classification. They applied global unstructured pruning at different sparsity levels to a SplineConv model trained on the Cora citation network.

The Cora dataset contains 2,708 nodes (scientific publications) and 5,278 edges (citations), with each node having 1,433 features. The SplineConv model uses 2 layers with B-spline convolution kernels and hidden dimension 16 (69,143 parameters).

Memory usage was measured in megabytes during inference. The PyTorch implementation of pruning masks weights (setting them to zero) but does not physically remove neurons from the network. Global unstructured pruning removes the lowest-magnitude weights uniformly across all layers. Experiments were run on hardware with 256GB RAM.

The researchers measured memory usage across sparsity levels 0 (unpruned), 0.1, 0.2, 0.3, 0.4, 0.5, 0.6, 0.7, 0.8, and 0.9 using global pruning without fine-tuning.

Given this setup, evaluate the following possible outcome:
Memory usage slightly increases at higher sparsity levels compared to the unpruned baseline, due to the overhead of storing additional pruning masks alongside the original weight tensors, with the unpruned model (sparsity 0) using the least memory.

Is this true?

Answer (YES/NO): NO